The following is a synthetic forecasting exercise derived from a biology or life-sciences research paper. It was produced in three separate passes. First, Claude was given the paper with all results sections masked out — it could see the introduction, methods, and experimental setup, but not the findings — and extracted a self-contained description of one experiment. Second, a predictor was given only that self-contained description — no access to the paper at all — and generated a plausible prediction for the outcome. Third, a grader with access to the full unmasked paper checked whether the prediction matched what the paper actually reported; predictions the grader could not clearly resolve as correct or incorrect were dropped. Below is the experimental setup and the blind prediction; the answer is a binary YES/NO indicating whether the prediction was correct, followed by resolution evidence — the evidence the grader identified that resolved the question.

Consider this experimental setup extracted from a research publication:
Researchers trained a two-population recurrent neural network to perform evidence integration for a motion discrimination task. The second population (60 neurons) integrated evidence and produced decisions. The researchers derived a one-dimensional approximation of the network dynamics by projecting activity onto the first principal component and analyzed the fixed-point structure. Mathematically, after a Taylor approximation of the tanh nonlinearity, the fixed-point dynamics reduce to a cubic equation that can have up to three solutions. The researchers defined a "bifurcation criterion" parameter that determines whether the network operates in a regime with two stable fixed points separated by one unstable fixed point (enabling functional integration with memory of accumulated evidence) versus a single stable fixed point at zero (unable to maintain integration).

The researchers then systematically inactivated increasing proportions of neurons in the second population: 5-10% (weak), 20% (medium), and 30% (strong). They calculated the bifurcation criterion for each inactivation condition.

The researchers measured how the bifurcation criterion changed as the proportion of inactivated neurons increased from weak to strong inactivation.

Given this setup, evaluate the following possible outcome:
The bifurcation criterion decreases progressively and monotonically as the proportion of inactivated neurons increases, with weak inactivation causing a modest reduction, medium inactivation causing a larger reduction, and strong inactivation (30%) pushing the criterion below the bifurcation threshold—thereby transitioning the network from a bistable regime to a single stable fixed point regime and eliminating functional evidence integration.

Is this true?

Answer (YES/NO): YES